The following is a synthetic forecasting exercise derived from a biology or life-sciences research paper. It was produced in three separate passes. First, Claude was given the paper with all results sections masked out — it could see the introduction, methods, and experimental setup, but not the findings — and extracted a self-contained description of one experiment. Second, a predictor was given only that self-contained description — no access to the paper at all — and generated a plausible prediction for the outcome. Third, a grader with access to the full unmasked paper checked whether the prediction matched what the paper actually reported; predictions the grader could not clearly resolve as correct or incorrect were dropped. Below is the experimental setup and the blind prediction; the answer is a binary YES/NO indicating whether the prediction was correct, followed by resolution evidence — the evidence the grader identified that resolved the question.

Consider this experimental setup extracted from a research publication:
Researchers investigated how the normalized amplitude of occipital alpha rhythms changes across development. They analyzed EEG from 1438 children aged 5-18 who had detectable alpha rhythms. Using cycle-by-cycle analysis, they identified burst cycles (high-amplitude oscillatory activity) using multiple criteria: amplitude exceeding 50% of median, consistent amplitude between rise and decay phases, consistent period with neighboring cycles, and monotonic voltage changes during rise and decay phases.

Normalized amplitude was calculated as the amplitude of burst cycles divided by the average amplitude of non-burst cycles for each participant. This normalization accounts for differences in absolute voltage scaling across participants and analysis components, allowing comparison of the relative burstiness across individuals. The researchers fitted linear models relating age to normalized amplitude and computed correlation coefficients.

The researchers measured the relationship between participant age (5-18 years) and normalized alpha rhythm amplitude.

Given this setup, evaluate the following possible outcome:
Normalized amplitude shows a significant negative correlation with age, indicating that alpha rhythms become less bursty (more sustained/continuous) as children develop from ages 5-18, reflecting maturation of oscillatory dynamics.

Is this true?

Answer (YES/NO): NO